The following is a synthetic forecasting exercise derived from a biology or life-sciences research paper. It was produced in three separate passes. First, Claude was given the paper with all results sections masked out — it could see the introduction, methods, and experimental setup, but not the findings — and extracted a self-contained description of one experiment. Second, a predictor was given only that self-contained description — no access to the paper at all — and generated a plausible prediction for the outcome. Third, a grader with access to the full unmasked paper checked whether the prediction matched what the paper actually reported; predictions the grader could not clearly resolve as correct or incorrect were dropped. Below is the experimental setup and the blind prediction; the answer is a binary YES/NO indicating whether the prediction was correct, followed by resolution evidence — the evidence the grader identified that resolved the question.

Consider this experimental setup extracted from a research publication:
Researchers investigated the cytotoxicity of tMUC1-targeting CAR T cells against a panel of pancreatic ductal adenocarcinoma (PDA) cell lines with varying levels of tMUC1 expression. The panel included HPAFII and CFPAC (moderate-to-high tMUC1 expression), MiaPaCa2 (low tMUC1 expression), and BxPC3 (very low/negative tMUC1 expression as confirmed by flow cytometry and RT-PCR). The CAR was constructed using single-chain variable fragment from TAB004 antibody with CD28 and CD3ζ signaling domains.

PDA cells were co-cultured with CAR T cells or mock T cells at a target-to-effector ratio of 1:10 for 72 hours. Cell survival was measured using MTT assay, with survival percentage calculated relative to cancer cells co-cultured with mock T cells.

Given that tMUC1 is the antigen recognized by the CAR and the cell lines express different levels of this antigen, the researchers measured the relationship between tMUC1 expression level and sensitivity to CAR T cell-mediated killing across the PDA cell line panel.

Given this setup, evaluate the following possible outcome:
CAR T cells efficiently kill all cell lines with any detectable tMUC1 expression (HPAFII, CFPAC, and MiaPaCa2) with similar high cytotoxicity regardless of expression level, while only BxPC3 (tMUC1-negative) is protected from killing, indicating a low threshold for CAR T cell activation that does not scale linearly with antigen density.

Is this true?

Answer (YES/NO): NO